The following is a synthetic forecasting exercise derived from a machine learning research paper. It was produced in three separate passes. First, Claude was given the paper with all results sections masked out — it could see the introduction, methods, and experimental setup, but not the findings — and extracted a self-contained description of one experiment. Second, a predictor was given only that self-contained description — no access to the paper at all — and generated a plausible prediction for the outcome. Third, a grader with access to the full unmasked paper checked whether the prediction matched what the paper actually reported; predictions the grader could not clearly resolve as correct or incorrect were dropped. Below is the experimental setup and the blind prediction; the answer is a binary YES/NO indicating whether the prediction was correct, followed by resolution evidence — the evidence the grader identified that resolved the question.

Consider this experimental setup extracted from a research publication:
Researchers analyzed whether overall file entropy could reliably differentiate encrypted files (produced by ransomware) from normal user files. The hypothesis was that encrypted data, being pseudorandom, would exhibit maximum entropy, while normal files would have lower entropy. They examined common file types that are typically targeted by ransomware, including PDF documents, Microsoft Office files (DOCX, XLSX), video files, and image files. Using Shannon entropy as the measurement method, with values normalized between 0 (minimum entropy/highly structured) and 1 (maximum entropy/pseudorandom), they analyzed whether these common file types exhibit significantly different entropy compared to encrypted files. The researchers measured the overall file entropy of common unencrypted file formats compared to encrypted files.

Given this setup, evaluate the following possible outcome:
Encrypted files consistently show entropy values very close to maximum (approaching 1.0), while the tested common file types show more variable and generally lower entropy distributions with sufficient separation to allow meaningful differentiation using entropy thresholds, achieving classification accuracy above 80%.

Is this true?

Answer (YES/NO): NO